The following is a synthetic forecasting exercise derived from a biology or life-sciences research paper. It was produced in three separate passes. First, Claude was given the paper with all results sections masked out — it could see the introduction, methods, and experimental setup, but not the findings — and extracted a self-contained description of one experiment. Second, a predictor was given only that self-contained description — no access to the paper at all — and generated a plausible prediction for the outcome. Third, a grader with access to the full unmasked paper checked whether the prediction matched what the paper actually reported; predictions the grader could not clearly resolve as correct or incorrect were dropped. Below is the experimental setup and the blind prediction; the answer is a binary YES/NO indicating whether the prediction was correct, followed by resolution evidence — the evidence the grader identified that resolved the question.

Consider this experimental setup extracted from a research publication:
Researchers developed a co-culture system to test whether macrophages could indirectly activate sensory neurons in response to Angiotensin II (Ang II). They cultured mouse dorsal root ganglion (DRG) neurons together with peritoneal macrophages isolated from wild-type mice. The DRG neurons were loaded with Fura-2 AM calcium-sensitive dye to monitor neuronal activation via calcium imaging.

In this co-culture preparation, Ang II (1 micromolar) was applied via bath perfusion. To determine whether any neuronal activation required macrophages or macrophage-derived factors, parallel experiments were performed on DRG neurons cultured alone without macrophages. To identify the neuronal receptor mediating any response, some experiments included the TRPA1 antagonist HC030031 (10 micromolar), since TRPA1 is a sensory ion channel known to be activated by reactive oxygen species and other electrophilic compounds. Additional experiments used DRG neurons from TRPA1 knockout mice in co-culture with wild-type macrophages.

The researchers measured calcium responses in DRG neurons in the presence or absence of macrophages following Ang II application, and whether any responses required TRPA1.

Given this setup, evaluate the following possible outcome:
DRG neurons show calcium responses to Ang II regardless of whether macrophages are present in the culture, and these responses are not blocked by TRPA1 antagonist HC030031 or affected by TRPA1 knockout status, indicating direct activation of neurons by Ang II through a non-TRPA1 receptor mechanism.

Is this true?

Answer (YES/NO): NO